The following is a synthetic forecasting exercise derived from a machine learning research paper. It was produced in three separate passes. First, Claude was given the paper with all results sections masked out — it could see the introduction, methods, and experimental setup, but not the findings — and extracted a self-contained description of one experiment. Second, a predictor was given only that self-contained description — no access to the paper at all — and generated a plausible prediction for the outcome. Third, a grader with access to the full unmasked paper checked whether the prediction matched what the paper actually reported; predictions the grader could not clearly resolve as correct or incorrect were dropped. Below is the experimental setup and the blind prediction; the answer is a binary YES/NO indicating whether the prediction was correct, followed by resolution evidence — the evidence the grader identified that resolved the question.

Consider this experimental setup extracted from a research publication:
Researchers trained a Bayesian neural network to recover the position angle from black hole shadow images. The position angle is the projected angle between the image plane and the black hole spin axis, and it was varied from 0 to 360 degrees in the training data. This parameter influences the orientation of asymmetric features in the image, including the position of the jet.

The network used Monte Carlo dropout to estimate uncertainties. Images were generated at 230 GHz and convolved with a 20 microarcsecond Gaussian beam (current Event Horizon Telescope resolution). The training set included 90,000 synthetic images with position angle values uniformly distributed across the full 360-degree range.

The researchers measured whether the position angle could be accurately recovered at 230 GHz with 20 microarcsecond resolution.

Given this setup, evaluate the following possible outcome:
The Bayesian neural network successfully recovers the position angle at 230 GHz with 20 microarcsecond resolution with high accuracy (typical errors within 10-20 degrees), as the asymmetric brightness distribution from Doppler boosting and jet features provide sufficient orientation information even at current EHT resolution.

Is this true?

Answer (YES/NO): NO